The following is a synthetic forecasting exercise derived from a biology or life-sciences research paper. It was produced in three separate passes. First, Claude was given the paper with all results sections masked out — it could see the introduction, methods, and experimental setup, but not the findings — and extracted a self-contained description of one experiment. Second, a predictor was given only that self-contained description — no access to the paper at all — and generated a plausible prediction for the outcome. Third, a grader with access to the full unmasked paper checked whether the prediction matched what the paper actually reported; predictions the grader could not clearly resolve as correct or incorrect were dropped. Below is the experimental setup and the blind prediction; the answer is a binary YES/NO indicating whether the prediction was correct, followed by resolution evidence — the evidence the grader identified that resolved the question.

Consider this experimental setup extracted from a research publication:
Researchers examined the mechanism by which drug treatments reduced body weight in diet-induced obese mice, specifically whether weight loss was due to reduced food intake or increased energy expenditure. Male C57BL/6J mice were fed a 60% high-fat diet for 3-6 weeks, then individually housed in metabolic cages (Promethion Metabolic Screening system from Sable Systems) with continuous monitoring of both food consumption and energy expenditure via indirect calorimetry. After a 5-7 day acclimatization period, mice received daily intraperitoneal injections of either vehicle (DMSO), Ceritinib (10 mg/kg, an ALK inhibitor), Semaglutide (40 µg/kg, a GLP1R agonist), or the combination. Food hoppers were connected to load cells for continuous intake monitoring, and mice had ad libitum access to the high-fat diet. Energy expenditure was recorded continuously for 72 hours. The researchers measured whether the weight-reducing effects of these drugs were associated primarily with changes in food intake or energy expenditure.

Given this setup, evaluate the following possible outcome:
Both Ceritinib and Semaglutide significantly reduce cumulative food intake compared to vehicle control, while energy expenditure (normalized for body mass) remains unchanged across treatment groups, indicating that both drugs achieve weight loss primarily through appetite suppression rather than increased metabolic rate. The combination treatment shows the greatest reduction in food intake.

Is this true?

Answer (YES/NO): NO